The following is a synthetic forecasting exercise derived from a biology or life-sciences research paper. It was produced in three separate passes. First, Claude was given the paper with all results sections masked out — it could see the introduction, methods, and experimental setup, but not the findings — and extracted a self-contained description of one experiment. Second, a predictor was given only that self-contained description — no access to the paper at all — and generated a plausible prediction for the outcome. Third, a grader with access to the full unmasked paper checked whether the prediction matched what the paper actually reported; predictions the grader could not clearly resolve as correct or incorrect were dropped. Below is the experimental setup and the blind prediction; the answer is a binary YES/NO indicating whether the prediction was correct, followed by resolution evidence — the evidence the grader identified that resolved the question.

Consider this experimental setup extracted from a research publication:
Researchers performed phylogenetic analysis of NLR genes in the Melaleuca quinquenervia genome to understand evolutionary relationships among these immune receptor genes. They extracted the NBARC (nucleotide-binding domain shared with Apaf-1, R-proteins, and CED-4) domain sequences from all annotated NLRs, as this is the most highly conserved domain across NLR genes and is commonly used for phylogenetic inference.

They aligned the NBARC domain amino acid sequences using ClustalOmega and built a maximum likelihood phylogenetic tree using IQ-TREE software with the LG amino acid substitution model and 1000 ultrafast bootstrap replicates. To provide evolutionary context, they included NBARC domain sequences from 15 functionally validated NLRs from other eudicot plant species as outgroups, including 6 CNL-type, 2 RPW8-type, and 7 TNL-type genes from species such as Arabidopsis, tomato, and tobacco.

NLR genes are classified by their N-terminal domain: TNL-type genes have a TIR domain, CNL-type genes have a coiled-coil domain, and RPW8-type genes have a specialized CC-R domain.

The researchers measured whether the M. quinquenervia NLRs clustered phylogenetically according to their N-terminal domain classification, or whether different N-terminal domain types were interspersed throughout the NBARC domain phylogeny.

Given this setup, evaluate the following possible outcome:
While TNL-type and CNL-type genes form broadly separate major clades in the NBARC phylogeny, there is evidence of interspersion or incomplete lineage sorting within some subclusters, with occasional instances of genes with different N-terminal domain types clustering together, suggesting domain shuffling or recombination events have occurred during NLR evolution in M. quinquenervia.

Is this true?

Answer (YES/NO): YES